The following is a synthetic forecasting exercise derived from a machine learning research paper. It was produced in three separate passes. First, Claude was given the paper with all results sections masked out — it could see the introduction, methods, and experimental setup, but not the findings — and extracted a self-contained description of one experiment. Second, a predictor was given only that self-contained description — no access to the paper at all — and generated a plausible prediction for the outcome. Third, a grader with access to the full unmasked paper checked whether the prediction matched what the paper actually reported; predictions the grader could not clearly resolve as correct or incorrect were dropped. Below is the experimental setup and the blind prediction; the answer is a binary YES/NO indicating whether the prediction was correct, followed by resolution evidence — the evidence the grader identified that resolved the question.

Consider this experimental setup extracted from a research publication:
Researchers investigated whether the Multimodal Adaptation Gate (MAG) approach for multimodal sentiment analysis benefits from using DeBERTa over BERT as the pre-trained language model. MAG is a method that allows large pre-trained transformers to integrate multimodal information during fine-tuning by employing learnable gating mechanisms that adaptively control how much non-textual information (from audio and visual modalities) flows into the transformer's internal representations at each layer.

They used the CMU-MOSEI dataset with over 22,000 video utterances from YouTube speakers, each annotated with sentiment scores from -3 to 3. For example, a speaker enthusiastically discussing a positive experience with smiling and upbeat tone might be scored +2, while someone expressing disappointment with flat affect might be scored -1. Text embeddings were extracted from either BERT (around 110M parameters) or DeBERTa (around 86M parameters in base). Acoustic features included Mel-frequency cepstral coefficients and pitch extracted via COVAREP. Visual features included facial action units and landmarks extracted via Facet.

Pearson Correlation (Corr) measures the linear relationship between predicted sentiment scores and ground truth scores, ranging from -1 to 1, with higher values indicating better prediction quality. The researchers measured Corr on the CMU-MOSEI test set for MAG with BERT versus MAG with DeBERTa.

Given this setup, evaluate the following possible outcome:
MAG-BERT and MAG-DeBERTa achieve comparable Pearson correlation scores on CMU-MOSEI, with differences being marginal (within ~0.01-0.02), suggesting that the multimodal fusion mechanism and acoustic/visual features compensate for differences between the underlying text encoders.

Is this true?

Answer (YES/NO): NO